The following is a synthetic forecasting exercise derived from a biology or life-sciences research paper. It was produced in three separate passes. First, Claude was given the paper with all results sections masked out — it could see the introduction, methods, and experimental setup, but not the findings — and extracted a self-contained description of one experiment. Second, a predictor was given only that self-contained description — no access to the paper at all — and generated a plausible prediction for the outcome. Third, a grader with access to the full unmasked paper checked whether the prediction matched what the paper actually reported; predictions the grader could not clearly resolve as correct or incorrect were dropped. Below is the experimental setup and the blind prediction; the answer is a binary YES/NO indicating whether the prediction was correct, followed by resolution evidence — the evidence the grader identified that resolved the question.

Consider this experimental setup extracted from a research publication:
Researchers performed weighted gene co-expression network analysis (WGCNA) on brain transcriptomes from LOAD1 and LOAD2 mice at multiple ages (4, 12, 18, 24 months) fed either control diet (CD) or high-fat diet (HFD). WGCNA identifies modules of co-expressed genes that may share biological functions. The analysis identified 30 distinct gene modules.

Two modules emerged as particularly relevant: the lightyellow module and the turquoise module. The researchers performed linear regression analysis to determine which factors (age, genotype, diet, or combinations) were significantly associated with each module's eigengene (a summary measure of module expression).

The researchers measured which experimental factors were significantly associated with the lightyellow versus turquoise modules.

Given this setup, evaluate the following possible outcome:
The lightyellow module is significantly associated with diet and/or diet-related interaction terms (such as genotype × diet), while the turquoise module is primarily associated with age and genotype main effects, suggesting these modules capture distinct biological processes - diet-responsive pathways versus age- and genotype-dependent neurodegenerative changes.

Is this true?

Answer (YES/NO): NO